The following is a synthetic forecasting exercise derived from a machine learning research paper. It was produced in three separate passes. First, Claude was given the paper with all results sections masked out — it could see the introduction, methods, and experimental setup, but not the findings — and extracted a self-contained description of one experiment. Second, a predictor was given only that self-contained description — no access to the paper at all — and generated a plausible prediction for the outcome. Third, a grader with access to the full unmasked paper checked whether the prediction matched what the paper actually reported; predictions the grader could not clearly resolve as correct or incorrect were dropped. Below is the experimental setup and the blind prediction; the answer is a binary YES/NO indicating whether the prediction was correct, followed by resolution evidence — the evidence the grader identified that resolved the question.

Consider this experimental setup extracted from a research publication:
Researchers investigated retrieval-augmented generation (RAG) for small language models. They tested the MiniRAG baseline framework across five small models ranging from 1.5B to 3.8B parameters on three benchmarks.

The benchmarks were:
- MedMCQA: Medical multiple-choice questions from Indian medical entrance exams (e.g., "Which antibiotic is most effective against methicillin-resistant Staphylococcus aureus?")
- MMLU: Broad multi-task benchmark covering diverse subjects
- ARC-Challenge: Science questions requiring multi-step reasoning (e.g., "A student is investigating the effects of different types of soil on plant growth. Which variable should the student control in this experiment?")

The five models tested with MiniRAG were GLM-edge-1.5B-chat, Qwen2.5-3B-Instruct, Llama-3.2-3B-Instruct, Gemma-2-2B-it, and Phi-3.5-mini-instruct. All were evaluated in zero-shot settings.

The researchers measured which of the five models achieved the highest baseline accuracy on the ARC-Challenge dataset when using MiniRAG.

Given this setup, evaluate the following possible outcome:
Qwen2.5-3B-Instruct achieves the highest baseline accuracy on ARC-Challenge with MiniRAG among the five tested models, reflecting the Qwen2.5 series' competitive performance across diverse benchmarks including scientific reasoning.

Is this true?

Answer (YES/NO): NO